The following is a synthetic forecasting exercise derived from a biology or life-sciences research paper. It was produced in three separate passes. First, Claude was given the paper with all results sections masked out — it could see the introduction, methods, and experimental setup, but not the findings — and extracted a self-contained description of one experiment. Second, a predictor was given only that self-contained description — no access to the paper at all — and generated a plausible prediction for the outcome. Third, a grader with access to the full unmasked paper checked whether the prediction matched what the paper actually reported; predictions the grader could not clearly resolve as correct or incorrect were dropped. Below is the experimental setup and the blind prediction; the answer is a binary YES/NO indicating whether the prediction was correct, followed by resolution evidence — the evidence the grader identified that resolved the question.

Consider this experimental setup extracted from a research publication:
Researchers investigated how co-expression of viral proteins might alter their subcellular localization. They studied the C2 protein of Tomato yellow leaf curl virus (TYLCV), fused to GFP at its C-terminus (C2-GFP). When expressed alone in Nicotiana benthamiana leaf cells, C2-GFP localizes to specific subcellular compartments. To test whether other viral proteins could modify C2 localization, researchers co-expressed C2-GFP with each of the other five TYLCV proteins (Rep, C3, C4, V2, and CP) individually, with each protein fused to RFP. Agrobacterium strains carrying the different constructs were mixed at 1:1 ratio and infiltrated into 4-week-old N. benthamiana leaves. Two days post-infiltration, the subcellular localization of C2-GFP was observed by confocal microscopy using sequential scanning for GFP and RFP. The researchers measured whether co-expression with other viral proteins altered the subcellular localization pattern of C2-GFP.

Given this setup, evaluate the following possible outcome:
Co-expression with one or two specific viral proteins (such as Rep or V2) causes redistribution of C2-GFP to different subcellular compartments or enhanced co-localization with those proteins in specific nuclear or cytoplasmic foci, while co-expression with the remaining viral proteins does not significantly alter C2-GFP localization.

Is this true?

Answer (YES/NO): NO